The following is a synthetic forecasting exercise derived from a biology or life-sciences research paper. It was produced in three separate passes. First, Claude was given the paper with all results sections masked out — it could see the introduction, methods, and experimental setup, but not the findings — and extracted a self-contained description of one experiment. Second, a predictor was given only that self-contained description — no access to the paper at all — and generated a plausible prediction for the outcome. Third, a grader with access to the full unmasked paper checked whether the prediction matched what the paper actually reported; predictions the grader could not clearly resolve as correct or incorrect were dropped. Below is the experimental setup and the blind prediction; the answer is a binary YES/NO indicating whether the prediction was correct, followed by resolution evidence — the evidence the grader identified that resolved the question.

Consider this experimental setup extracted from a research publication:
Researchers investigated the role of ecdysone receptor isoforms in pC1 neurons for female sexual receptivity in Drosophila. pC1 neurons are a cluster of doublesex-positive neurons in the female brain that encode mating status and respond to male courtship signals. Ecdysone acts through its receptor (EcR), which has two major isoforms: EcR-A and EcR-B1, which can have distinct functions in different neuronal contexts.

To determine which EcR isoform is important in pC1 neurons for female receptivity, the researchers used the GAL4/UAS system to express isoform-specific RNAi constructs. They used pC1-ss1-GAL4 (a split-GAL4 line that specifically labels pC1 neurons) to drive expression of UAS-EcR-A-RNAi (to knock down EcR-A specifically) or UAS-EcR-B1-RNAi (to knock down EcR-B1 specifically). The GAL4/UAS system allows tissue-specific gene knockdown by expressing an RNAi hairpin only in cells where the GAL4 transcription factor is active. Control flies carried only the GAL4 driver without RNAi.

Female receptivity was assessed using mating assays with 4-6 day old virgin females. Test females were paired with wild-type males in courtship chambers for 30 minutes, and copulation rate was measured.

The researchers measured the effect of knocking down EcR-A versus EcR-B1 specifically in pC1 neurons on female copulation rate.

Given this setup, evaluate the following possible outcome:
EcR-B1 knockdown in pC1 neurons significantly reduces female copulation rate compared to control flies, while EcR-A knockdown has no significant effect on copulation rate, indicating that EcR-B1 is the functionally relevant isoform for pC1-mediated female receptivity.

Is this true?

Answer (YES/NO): NO